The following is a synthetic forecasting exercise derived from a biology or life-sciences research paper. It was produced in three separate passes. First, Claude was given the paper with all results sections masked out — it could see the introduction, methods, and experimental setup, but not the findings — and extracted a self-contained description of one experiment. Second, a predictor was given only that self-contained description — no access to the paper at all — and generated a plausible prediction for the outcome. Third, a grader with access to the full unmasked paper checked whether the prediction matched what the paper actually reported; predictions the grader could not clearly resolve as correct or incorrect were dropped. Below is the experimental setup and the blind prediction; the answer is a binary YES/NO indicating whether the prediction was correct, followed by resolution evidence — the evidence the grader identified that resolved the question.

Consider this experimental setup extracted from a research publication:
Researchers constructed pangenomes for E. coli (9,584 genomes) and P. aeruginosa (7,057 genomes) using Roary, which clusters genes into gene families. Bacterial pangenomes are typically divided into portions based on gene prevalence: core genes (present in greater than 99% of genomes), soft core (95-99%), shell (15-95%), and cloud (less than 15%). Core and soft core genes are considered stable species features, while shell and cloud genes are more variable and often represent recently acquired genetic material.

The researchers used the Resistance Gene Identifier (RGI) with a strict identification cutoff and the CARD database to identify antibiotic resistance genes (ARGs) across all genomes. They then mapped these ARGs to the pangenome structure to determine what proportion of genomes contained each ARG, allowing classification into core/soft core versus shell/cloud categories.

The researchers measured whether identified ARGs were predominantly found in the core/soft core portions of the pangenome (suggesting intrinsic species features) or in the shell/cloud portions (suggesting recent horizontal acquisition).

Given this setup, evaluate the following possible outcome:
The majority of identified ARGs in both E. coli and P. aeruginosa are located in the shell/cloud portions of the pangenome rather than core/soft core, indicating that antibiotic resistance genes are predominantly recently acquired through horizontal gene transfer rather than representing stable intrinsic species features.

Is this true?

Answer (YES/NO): YES